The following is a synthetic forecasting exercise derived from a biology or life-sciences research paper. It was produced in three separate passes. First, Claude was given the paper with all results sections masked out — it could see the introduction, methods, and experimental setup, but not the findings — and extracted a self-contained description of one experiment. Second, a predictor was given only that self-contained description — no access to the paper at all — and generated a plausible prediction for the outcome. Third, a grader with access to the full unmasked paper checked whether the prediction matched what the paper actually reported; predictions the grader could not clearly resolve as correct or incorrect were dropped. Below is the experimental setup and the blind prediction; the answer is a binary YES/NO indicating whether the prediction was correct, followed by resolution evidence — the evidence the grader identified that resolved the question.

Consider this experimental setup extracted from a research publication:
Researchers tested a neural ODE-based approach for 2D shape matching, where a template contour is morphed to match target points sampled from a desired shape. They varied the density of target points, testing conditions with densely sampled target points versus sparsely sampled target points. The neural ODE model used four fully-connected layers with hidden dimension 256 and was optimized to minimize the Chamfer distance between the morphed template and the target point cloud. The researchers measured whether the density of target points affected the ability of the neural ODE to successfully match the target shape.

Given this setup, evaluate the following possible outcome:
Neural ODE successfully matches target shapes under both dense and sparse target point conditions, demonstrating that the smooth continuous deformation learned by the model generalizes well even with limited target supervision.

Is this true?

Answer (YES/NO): YES